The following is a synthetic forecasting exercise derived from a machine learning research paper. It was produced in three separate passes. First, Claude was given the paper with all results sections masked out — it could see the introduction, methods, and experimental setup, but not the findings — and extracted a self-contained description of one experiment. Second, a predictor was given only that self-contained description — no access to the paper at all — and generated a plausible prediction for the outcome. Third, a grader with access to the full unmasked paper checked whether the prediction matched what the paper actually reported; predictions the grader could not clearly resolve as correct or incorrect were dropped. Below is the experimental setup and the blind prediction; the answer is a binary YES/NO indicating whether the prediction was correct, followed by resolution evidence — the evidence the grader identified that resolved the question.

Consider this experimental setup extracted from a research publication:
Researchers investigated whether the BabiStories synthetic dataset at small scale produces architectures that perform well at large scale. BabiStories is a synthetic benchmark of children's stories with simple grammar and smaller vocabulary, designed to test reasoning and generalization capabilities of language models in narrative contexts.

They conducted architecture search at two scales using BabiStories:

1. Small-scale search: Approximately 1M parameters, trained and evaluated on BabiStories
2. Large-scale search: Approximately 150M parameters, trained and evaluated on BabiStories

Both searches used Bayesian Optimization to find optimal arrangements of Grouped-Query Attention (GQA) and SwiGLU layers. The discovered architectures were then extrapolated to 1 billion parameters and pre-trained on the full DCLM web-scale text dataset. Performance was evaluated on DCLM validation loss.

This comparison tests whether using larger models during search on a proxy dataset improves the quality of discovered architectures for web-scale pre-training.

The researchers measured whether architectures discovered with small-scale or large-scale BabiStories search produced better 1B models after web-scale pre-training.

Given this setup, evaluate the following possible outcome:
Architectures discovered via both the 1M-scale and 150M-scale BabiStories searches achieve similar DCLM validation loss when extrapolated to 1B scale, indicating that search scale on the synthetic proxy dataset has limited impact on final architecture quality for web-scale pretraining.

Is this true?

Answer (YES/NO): NO